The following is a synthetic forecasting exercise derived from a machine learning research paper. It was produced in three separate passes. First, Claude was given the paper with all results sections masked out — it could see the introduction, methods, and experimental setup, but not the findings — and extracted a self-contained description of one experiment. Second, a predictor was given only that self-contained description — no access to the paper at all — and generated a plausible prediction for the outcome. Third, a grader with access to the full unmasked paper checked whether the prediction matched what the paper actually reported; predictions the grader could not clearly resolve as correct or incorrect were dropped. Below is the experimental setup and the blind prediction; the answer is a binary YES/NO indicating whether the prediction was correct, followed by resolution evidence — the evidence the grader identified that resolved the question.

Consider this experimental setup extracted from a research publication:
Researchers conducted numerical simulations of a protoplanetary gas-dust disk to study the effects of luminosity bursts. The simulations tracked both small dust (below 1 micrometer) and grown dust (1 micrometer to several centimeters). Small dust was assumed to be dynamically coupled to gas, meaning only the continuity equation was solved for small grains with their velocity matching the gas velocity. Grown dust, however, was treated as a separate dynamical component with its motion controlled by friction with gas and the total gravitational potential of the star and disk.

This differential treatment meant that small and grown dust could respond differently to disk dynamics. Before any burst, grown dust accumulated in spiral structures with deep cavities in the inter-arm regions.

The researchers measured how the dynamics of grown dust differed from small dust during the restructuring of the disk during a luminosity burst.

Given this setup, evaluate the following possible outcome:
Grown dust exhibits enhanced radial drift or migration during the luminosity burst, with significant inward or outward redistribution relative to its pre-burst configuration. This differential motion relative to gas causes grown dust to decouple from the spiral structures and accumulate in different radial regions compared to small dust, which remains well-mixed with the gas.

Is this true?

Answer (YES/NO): NO